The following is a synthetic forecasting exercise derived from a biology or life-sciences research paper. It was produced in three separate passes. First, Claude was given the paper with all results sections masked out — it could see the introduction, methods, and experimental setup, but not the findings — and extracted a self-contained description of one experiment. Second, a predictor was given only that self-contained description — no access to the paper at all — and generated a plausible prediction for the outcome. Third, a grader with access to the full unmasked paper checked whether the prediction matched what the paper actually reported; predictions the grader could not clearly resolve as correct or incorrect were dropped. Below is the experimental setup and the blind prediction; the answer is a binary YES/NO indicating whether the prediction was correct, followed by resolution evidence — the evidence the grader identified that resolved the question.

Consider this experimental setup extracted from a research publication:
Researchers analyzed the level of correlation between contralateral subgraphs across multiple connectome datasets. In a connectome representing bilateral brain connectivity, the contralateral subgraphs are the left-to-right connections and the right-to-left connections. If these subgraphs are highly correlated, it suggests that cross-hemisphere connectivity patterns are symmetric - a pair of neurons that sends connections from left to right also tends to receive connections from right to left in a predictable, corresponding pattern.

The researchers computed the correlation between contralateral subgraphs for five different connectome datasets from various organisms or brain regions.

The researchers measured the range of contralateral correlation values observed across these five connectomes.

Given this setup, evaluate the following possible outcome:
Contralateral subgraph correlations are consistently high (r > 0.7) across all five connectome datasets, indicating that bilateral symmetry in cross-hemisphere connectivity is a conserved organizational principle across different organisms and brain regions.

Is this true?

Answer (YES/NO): YES